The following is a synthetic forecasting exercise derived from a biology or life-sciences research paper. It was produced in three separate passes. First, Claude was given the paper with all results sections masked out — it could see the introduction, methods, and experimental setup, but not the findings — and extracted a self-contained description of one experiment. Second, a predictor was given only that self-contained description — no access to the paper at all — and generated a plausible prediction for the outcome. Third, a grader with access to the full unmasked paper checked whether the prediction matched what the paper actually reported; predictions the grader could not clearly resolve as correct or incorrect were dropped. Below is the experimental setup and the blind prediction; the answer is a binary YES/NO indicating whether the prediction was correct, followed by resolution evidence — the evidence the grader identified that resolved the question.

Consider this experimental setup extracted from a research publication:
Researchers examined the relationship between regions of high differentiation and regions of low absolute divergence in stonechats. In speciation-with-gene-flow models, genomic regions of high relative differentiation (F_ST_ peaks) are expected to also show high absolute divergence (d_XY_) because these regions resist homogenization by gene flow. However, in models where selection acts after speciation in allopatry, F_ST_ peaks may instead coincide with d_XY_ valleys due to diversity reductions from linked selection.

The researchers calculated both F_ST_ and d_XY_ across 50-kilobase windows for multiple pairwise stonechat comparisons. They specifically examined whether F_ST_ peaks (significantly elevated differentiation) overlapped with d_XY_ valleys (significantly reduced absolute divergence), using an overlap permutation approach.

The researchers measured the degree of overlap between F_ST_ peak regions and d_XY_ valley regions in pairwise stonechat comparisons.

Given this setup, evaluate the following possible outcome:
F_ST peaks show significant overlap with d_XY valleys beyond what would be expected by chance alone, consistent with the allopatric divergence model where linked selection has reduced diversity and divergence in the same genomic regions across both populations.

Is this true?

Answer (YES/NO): YES